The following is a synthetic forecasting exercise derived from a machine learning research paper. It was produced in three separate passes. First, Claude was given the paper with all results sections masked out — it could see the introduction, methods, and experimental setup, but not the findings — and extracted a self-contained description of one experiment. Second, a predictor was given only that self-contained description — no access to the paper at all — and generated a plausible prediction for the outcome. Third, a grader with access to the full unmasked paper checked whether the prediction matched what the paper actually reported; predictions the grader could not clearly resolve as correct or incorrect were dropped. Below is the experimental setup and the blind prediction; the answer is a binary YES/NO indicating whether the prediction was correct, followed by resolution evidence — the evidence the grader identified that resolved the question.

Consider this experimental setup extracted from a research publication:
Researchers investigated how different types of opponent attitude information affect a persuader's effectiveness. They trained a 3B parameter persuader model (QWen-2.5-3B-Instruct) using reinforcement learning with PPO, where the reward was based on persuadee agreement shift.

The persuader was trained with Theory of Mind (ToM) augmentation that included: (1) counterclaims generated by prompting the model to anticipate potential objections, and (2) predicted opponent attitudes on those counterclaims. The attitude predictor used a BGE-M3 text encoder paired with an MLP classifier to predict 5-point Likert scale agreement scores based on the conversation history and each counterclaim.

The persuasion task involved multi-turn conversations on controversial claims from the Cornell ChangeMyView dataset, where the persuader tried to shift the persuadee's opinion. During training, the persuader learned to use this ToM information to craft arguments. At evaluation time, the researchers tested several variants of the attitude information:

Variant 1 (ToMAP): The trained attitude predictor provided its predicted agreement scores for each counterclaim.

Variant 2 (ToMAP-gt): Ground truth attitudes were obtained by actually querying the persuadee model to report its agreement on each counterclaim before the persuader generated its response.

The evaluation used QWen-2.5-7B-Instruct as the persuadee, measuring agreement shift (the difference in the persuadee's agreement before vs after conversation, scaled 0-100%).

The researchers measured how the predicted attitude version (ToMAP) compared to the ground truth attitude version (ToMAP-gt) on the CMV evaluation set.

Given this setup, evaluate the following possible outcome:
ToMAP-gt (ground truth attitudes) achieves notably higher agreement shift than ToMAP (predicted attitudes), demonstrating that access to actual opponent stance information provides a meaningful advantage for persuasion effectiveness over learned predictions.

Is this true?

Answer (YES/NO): NO